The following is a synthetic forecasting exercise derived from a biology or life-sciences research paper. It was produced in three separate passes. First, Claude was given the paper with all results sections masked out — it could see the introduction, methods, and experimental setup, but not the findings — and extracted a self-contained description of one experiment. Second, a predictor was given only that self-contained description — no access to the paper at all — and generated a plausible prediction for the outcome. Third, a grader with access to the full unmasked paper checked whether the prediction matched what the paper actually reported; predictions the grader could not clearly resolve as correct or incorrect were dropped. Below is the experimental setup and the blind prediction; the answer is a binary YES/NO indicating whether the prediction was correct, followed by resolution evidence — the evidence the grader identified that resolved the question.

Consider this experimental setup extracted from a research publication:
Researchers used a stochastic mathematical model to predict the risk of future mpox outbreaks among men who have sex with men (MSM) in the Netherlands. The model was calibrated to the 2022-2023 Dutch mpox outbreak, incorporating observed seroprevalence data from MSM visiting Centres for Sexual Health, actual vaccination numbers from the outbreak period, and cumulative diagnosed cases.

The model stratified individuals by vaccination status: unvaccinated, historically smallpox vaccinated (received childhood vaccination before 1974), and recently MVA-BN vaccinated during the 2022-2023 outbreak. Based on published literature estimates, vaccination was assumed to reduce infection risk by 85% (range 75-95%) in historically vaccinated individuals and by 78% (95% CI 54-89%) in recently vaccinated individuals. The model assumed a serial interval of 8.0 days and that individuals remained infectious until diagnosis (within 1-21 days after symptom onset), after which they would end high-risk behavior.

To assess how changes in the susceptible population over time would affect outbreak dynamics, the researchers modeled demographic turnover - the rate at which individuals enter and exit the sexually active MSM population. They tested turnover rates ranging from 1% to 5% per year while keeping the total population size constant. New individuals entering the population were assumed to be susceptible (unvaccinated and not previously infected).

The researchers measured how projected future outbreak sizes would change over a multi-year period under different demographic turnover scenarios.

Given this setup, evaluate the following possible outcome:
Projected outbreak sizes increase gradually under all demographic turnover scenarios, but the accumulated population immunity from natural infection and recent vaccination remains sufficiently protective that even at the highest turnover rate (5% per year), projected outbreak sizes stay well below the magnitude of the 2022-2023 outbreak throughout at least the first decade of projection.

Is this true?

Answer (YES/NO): YES